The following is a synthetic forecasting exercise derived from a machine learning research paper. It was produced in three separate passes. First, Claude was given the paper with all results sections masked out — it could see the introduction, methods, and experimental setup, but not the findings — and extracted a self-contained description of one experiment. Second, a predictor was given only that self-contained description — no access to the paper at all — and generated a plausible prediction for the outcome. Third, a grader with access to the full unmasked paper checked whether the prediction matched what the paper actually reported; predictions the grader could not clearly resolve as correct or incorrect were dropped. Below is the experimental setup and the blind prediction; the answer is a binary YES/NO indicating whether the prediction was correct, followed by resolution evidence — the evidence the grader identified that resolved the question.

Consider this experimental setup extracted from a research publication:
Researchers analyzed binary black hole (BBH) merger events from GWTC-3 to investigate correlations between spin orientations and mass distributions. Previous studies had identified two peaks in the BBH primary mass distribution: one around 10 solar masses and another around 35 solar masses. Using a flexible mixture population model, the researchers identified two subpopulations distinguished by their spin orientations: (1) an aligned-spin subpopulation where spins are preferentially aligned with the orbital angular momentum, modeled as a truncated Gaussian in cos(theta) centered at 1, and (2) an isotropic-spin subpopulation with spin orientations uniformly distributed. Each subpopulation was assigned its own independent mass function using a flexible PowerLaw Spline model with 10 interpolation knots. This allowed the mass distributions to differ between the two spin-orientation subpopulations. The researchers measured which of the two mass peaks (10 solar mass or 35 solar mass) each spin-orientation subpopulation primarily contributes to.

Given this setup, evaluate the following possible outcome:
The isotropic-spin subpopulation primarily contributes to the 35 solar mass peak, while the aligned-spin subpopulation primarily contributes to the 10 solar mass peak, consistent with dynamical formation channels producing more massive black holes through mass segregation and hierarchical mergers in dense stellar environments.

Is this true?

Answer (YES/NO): YES